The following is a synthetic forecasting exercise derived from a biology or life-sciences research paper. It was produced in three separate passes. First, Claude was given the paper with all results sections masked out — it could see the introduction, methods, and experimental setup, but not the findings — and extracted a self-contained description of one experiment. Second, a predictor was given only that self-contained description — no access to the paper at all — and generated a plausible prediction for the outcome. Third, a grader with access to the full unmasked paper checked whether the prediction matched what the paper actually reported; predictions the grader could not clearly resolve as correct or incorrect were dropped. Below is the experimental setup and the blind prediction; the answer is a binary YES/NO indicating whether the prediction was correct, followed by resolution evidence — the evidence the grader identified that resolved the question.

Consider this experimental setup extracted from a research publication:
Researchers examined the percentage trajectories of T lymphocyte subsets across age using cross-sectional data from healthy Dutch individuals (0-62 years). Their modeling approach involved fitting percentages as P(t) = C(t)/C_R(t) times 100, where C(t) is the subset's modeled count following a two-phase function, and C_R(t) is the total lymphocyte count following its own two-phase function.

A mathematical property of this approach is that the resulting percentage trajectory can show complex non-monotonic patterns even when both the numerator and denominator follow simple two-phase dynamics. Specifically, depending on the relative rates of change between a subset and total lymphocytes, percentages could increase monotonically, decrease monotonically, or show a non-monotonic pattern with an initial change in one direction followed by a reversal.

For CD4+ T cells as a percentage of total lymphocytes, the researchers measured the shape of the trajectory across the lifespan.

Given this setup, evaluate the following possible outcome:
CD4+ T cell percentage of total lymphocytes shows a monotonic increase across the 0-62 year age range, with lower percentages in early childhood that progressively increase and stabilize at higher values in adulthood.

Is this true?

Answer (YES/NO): NO